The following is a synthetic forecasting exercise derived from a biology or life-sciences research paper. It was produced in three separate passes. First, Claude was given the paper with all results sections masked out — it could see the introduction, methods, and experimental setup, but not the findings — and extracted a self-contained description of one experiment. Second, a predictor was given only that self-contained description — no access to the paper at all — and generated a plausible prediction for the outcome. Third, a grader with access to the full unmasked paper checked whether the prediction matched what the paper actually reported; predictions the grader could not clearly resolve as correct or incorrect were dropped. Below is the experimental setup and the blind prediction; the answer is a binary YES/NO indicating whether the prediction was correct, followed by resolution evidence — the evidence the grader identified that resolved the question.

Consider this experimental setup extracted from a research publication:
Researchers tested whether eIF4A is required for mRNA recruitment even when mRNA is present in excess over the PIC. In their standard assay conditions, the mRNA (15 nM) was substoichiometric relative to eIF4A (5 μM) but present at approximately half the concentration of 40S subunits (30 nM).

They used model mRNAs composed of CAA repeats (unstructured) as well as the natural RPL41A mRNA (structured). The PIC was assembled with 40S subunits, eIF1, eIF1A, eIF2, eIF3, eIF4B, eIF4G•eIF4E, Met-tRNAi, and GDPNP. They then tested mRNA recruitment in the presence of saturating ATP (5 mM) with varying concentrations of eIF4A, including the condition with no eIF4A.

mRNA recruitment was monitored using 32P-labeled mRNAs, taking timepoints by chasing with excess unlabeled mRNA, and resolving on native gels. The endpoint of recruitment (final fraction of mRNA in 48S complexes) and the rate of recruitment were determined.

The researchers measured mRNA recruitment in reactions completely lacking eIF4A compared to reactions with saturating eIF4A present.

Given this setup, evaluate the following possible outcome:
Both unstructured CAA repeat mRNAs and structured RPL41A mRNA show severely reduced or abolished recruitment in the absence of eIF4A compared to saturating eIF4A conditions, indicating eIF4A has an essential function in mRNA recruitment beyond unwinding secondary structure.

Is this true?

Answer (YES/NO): NO